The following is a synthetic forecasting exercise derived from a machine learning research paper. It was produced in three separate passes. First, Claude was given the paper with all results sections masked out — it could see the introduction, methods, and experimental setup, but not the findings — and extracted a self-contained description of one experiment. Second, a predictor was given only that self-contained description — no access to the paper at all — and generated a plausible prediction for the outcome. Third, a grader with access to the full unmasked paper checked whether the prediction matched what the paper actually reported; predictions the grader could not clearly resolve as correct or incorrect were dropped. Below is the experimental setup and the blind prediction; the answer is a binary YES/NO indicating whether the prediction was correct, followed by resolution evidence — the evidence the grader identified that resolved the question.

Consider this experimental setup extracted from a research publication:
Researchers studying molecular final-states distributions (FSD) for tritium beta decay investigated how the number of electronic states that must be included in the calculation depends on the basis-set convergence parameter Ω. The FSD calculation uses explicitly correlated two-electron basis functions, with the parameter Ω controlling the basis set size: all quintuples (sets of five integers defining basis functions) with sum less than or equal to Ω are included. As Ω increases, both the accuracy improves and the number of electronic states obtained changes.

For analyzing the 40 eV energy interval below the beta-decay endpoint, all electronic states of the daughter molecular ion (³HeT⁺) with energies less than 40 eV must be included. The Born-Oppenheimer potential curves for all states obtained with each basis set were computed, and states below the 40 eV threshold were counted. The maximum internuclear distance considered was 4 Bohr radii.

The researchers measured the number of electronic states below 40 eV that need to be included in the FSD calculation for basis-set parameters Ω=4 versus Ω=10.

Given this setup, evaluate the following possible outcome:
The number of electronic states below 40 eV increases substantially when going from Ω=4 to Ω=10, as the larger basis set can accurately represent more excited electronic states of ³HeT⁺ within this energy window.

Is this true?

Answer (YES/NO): YES